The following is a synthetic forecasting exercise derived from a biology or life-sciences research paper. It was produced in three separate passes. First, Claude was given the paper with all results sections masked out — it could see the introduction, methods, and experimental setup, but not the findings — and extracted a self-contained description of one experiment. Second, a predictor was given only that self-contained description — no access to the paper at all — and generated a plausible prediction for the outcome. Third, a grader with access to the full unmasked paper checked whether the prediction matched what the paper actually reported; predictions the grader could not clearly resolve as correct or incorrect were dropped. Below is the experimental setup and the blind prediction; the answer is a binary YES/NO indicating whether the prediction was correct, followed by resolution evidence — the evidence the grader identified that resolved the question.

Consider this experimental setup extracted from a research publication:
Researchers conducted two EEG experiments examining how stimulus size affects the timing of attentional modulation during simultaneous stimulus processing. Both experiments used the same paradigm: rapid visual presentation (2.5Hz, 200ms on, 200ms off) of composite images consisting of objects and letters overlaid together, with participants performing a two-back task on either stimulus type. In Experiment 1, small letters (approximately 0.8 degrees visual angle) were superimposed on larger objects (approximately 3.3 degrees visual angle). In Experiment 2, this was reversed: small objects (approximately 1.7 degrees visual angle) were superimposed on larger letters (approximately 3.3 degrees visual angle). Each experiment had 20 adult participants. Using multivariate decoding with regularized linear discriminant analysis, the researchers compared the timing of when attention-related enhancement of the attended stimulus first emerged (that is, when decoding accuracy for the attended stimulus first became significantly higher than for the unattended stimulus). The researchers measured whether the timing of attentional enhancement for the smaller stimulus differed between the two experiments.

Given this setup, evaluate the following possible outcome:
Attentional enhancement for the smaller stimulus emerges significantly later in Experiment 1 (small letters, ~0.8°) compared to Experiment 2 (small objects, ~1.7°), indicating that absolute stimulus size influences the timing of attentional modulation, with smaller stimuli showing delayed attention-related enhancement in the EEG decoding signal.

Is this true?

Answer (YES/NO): NO